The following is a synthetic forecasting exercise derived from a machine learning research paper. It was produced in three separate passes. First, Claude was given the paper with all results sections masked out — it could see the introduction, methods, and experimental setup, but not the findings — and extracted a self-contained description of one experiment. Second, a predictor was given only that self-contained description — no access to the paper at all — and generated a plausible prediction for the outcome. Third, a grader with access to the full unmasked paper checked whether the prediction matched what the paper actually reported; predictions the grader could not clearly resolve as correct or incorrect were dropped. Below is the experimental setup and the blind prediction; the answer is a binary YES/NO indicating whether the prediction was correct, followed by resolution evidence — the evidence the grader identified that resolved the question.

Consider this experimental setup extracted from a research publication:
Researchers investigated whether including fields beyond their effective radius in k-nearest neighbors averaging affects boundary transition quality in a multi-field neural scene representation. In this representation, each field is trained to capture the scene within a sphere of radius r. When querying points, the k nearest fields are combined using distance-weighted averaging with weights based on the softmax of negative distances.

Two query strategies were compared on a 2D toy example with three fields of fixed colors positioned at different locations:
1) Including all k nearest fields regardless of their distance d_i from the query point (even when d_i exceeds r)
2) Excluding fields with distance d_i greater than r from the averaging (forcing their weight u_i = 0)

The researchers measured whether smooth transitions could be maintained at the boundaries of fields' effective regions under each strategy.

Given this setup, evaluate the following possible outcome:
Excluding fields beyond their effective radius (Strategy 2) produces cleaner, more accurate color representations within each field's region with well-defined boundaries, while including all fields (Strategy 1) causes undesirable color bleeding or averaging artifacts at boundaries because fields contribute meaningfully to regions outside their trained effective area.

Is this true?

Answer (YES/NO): NO